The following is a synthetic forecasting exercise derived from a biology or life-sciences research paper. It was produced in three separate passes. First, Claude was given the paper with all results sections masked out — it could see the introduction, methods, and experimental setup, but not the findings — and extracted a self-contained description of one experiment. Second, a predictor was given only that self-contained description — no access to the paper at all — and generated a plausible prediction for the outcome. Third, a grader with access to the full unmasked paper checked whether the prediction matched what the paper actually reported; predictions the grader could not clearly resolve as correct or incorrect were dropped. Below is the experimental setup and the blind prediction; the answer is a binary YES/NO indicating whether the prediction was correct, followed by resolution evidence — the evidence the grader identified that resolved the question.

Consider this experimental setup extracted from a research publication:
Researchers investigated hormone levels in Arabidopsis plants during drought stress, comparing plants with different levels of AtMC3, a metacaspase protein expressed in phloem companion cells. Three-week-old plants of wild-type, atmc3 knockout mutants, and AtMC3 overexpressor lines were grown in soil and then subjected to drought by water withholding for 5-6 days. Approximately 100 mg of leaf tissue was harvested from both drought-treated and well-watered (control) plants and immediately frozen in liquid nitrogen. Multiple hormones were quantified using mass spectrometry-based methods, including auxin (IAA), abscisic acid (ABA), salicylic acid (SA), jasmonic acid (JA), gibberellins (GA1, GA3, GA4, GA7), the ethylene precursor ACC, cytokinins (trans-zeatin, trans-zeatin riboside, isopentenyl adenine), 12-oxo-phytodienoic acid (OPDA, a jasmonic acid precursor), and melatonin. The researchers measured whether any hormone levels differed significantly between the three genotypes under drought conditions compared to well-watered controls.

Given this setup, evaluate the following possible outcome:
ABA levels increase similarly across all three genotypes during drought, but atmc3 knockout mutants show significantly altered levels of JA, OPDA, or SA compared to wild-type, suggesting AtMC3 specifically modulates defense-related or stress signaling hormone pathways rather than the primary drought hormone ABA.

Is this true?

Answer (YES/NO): NO